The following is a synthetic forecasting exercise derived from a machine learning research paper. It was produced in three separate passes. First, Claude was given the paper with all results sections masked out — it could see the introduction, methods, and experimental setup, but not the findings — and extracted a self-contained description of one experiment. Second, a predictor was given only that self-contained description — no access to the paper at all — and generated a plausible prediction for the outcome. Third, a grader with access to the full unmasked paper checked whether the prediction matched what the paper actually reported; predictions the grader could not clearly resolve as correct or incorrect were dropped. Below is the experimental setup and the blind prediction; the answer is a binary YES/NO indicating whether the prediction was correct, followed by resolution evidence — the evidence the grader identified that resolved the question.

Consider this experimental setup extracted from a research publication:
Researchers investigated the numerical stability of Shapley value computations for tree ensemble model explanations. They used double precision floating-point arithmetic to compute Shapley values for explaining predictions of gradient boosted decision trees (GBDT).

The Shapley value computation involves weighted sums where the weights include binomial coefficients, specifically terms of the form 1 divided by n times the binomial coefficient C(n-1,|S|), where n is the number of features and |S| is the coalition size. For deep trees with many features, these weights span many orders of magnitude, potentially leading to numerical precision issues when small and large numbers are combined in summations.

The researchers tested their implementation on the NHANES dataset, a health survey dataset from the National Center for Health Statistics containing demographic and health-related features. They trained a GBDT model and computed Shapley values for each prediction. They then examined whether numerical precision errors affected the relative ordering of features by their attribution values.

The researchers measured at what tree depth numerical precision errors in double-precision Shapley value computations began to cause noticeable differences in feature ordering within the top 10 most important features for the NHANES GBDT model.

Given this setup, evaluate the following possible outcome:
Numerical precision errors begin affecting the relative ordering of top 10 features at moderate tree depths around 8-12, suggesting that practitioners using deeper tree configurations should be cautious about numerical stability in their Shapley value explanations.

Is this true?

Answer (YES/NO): NO